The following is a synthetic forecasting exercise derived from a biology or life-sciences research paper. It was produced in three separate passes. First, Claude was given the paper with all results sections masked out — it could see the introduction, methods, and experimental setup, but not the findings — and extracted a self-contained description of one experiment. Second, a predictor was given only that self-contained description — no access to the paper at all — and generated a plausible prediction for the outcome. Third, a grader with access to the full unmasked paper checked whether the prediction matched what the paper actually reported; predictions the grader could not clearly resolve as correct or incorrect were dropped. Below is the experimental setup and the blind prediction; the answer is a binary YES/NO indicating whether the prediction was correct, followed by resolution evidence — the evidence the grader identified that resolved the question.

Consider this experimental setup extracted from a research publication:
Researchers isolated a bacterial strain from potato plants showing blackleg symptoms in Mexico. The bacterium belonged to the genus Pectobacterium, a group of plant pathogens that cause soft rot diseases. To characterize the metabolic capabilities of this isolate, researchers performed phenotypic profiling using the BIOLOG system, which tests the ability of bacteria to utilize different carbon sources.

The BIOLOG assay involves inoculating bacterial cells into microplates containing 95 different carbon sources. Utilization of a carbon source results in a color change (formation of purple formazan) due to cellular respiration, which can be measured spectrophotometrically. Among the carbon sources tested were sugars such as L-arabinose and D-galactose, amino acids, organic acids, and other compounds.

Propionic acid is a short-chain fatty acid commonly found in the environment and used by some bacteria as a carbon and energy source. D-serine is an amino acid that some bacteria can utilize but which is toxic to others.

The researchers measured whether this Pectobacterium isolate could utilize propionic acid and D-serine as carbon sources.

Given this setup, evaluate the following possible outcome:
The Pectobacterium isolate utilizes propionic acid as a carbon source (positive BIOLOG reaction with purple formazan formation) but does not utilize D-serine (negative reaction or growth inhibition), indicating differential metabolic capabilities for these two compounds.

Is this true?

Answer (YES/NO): NO